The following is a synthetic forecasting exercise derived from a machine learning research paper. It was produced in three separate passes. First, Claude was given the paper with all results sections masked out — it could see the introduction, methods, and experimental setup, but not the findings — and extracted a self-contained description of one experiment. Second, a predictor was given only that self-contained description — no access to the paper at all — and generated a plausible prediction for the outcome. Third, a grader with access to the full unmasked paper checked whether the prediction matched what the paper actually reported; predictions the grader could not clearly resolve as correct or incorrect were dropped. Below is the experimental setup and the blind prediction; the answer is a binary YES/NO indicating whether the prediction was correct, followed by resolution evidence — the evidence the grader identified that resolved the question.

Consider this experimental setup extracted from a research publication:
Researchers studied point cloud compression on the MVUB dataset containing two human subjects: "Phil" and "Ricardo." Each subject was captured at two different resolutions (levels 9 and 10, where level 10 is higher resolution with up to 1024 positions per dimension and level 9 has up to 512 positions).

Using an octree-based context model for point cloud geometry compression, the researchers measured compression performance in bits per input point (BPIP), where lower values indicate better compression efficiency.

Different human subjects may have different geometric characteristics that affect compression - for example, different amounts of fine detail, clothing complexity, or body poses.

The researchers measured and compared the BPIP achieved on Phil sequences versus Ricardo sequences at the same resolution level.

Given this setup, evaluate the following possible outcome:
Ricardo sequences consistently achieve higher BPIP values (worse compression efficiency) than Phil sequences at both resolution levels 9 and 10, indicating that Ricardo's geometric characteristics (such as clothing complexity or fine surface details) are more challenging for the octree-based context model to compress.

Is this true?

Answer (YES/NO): NO